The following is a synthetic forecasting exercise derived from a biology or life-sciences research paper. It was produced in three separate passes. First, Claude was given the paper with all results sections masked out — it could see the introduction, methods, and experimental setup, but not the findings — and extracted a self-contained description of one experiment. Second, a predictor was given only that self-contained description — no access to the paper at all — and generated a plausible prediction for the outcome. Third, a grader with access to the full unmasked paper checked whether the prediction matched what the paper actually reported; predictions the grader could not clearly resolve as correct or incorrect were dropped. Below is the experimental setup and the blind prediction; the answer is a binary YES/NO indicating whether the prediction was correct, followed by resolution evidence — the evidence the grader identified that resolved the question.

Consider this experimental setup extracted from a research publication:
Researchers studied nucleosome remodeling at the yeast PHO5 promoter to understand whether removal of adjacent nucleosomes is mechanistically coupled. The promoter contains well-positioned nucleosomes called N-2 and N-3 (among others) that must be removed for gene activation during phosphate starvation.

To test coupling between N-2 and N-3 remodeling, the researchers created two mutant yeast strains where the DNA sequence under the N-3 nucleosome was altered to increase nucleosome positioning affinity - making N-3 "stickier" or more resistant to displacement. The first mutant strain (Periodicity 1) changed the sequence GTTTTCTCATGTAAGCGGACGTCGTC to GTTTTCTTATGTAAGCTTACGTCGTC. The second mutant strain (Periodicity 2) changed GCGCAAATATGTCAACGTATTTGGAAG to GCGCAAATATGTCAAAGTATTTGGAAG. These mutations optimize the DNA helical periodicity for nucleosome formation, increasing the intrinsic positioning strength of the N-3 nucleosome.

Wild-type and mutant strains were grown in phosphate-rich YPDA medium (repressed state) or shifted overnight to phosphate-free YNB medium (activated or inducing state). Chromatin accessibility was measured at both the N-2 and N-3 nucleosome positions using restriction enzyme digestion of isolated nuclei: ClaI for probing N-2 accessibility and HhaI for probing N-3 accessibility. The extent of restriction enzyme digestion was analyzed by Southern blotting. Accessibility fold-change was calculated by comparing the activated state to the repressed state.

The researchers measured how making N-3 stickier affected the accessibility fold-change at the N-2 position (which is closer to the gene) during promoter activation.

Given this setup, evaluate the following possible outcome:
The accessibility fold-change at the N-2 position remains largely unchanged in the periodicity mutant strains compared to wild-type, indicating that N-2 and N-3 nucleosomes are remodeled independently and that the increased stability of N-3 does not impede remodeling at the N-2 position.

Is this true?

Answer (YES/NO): NO